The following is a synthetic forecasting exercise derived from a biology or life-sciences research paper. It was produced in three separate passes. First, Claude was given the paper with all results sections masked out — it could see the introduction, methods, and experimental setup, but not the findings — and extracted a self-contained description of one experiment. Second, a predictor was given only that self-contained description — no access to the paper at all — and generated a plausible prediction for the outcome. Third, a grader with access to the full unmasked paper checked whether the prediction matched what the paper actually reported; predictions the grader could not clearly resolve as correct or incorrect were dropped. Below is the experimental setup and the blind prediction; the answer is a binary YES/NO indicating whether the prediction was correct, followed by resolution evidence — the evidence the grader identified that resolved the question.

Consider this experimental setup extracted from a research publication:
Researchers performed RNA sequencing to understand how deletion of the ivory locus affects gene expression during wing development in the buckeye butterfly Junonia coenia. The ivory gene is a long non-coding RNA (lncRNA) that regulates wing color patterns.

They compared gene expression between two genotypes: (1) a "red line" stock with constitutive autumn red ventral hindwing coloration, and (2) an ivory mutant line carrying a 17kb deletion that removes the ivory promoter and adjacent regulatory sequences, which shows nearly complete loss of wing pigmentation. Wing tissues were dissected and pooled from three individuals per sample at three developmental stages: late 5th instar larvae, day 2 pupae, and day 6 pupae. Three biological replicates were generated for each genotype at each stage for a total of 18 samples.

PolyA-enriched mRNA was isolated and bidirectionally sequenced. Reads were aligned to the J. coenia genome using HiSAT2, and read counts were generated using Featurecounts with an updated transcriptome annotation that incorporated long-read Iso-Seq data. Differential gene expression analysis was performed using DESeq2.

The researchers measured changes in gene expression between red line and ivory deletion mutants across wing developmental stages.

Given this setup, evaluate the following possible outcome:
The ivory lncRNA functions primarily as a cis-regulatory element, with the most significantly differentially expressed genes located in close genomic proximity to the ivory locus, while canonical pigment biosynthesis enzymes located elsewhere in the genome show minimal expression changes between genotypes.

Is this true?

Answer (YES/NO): NO